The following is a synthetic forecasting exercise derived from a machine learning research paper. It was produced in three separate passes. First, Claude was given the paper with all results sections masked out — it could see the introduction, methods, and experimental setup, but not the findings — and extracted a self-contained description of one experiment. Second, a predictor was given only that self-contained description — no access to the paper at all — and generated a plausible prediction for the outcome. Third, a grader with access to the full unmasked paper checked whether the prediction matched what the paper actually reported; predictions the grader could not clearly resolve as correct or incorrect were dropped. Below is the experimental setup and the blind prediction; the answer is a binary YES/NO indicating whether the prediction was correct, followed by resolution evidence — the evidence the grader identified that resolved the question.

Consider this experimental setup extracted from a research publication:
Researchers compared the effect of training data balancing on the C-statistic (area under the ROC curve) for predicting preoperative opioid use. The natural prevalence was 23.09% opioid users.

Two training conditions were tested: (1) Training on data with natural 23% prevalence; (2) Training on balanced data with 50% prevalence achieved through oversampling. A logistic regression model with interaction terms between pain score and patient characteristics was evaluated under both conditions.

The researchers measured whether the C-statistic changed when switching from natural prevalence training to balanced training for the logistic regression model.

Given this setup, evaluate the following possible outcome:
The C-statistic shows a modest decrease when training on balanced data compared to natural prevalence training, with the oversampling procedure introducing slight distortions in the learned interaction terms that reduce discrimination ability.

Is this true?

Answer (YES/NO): NO